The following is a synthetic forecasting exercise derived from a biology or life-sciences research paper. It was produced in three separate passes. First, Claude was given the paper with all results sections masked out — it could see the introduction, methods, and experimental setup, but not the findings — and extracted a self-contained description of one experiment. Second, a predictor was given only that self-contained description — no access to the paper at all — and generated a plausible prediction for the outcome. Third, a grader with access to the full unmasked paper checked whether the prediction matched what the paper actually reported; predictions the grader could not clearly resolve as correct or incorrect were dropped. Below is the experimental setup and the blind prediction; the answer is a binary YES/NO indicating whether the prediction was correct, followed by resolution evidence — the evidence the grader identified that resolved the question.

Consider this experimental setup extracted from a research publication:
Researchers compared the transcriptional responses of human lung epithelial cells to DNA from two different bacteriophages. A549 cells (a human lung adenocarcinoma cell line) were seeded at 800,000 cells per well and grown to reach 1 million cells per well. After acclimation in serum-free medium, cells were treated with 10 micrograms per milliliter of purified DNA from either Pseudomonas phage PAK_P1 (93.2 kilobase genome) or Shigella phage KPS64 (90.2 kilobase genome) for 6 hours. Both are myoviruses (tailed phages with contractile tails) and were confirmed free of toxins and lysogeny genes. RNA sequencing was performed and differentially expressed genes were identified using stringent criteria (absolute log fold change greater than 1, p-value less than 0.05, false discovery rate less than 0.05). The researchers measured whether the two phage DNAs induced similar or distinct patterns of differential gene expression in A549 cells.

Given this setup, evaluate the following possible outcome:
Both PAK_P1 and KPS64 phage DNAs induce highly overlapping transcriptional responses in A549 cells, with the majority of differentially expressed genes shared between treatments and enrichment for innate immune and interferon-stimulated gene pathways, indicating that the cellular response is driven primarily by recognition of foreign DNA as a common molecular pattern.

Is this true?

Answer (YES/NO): NO